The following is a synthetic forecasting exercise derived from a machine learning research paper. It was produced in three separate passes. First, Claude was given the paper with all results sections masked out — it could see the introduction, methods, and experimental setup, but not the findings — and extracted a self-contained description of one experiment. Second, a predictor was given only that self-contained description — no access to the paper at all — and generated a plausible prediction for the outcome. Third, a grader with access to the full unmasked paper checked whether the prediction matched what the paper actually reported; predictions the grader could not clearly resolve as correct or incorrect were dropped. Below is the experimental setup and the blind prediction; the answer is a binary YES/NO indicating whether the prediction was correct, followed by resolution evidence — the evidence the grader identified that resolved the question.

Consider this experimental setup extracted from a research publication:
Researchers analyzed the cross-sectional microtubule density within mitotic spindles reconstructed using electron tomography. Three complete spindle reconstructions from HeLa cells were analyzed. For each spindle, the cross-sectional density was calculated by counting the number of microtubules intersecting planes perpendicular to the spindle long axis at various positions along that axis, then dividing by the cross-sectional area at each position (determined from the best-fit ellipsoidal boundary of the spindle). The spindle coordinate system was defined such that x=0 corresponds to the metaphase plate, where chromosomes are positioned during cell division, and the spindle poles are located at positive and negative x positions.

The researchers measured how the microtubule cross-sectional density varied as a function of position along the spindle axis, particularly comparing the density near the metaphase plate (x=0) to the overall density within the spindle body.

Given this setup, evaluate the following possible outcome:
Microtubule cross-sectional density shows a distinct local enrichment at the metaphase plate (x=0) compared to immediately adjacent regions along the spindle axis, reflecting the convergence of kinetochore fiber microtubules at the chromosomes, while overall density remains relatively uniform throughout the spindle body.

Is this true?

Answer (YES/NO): NO